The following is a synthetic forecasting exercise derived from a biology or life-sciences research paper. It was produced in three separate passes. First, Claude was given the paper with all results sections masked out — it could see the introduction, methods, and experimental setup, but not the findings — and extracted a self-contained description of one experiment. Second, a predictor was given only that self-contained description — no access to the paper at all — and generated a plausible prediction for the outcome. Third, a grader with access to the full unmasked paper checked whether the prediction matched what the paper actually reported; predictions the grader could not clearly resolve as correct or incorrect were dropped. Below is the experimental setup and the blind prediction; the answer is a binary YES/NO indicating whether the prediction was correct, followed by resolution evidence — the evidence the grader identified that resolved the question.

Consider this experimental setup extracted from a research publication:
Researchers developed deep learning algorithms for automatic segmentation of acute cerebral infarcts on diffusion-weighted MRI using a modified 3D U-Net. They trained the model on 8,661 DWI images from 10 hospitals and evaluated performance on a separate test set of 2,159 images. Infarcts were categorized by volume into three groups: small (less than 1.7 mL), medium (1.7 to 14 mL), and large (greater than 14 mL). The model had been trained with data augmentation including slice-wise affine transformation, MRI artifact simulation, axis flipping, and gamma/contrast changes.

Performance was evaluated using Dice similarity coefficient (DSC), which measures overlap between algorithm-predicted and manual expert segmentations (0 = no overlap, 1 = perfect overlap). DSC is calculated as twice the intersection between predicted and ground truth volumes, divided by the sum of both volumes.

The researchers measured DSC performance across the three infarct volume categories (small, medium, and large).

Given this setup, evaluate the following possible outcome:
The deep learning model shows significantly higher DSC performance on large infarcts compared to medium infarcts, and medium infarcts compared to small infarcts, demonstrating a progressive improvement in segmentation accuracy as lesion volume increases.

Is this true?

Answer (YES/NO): YES